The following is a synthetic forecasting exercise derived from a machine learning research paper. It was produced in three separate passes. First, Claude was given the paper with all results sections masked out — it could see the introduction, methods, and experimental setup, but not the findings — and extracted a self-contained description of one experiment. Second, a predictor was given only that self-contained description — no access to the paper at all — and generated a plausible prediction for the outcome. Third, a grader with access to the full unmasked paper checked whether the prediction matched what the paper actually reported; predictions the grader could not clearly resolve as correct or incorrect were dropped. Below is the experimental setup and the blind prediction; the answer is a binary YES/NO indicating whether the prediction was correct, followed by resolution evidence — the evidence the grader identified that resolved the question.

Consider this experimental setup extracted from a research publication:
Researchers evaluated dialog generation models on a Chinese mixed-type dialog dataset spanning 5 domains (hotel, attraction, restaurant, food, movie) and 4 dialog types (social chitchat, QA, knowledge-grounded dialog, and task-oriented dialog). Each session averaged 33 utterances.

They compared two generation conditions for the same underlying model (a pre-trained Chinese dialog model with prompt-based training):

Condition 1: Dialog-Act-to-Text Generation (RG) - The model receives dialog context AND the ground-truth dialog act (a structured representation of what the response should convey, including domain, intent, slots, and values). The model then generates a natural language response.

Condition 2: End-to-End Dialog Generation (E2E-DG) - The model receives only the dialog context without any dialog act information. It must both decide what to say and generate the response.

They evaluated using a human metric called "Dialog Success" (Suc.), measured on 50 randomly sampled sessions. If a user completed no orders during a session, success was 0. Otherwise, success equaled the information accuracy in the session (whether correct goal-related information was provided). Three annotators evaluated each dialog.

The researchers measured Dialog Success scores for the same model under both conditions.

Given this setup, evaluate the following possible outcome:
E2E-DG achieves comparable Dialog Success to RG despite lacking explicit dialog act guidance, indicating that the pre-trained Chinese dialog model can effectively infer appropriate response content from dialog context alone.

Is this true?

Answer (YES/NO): NO